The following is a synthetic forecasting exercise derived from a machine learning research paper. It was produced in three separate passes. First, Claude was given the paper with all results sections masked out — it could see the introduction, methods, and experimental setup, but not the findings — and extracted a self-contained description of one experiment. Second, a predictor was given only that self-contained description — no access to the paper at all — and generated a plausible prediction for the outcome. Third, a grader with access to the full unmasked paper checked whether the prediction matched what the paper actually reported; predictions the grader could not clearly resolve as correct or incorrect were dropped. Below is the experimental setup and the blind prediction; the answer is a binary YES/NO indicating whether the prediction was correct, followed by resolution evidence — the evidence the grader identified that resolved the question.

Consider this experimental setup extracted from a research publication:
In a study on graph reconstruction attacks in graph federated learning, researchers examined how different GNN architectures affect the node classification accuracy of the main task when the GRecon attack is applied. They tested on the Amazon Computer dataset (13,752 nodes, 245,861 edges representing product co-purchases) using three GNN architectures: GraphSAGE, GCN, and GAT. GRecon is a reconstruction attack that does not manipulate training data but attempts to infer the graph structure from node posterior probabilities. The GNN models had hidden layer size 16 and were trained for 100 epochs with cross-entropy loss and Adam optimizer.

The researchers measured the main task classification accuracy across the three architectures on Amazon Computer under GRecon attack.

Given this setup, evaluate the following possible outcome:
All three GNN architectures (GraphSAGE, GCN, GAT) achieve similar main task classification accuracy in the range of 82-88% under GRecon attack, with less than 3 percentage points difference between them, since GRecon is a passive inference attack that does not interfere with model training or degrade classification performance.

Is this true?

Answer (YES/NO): NO